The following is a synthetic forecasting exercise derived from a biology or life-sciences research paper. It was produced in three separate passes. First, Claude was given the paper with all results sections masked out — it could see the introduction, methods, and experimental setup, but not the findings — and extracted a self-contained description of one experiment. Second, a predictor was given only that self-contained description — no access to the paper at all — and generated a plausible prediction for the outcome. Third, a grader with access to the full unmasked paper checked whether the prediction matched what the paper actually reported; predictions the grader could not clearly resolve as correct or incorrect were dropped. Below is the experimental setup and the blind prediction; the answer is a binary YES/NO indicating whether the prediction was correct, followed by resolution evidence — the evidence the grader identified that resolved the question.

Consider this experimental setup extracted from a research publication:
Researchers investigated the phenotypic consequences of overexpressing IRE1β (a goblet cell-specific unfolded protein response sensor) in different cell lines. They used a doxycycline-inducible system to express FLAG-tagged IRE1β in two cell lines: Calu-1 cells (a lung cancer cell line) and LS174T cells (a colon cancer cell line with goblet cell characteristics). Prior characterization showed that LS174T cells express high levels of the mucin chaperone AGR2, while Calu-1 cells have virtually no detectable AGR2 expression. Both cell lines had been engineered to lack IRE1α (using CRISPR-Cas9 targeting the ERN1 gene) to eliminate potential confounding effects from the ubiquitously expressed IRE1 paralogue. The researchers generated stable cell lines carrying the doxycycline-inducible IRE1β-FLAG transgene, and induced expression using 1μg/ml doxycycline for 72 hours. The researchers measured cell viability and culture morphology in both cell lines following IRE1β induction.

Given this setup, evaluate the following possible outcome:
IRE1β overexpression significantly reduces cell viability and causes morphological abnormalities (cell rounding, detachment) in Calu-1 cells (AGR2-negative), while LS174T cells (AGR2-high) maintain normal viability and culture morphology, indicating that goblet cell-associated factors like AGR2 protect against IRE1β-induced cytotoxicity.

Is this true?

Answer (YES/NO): YES